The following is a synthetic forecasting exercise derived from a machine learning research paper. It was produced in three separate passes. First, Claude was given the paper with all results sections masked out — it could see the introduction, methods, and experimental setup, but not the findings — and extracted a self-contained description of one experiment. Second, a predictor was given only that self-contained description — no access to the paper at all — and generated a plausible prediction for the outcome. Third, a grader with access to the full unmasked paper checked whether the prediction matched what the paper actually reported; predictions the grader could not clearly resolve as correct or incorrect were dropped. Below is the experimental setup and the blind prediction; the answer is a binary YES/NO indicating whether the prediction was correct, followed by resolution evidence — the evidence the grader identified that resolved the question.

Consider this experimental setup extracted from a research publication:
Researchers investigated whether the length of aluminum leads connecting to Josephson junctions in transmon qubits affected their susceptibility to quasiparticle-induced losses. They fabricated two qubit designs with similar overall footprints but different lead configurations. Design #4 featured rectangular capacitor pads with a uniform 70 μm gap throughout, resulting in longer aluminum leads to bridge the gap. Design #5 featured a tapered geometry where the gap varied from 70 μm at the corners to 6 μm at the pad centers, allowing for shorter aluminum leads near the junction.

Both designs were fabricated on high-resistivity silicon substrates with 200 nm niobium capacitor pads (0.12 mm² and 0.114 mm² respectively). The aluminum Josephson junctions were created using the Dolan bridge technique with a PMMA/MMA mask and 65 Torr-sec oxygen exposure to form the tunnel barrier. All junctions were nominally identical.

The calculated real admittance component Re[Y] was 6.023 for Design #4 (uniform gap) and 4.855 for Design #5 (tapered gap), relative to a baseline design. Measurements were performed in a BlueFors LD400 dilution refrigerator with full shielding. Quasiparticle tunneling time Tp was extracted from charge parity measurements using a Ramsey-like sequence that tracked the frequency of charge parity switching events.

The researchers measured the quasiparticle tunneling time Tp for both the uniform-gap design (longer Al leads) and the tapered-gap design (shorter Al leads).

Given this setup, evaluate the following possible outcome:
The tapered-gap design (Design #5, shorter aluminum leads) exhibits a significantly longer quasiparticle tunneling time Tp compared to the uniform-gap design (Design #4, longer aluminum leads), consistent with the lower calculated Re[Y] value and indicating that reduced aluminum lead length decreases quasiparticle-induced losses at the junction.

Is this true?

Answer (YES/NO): YES